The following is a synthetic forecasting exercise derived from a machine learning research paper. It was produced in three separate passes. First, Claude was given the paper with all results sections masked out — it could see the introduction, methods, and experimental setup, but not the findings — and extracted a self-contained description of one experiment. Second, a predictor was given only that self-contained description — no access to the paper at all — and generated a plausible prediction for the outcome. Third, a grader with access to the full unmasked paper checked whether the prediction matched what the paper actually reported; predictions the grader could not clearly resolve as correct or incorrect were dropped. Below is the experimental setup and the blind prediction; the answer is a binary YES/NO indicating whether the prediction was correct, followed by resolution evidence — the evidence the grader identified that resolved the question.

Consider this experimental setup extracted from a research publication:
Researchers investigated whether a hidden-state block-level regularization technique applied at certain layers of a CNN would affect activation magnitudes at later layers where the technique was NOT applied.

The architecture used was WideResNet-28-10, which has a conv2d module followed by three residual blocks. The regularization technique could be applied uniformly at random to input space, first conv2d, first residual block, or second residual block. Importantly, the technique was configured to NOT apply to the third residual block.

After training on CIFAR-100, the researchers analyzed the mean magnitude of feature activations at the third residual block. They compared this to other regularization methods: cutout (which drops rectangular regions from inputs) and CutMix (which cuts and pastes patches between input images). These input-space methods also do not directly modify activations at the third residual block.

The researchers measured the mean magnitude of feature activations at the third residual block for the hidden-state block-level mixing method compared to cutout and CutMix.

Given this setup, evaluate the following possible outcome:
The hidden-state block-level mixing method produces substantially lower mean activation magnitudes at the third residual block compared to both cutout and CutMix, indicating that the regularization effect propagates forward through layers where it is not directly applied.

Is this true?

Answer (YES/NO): NO